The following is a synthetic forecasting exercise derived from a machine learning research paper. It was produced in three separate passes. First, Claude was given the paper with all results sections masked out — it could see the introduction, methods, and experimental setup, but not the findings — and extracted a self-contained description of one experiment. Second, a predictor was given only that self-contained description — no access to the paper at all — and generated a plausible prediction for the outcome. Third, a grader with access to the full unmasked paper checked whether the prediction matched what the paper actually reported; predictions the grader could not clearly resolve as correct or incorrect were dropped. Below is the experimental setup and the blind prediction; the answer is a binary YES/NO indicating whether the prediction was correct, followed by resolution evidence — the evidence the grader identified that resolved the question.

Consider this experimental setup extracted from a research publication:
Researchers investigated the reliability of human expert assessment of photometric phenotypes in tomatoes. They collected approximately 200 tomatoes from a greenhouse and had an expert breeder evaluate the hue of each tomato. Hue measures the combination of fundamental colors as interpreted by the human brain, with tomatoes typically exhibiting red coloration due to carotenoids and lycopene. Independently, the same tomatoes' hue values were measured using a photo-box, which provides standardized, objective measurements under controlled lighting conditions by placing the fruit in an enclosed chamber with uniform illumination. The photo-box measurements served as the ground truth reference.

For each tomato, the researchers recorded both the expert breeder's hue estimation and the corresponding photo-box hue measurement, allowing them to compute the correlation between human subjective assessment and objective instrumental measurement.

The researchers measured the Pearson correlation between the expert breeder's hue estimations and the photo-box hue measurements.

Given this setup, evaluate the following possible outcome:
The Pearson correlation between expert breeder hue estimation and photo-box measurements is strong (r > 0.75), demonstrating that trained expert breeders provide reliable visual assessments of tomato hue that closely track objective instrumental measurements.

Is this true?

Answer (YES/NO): NO